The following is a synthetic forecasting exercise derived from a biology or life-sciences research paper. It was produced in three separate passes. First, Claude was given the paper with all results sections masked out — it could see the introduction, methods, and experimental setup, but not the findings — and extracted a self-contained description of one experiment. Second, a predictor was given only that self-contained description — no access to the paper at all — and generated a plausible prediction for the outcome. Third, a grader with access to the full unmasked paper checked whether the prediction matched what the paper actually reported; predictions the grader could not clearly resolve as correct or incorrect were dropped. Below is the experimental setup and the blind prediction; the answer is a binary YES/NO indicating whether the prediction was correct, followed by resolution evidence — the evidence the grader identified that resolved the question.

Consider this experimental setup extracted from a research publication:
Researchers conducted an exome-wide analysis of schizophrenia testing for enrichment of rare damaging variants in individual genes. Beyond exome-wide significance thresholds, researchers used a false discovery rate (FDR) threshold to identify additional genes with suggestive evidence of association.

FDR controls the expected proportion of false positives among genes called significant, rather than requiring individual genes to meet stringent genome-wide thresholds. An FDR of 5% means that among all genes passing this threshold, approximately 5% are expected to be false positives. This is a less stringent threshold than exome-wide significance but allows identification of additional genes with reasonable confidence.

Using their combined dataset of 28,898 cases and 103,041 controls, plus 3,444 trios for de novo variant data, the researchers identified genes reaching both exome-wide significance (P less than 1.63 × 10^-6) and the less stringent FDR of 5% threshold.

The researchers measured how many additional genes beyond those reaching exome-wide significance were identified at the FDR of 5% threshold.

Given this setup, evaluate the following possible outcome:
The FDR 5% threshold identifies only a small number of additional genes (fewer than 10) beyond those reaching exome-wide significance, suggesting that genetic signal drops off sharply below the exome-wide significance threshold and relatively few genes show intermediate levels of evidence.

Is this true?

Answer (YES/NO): YES